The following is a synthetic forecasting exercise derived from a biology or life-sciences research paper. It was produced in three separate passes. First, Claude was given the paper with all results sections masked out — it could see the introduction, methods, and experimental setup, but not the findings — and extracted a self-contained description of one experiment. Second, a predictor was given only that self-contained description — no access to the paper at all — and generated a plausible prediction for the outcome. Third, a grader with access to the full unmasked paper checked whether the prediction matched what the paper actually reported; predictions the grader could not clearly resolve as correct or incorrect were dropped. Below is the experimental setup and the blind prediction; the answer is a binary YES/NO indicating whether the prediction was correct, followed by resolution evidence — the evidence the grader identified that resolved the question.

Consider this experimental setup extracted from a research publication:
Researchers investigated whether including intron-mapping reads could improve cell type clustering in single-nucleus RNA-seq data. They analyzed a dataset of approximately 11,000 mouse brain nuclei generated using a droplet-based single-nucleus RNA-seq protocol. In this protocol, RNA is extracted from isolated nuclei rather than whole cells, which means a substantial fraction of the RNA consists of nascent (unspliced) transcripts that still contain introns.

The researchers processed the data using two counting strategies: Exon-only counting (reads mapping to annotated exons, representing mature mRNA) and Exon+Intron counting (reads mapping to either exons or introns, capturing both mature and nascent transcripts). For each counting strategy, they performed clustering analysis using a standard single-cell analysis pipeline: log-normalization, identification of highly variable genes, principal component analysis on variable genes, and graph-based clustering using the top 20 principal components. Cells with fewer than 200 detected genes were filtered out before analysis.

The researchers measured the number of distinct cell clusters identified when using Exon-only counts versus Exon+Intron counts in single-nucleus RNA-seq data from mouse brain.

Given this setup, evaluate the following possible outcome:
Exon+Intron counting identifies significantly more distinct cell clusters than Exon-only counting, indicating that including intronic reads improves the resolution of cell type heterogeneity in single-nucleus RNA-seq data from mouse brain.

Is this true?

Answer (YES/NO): YES